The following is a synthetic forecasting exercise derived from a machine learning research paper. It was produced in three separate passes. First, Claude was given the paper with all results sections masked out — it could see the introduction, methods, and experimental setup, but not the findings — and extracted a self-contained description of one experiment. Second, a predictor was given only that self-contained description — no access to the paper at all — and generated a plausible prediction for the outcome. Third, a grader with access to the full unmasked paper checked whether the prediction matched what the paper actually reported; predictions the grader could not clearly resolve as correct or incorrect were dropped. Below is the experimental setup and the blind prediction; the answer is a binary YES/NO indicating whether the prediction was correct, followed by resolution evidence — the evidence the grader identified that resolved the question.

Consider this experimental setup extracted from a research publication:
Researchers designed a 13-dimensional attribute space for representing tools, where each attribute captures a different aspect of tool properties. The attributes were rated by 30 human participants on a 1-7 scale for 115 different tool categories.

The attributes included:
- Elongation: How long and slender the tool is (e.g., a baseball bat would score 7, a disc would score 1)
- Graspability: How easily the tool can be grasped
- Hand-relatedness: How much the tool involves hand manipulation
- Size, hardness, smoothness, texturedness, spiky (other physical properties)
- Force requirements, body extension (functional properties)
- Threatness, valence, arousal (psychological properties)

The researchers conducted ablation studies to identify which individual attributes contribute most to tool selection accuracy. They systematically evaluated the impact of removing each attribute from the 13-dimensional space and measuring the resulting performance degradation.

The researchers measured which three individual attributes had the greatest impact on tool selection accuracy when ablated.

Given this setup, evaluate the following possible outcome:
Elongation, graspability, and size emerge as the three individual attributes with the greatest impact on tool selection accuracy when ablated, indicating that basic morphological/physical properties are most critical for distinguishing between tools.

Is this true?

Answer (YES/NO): NO